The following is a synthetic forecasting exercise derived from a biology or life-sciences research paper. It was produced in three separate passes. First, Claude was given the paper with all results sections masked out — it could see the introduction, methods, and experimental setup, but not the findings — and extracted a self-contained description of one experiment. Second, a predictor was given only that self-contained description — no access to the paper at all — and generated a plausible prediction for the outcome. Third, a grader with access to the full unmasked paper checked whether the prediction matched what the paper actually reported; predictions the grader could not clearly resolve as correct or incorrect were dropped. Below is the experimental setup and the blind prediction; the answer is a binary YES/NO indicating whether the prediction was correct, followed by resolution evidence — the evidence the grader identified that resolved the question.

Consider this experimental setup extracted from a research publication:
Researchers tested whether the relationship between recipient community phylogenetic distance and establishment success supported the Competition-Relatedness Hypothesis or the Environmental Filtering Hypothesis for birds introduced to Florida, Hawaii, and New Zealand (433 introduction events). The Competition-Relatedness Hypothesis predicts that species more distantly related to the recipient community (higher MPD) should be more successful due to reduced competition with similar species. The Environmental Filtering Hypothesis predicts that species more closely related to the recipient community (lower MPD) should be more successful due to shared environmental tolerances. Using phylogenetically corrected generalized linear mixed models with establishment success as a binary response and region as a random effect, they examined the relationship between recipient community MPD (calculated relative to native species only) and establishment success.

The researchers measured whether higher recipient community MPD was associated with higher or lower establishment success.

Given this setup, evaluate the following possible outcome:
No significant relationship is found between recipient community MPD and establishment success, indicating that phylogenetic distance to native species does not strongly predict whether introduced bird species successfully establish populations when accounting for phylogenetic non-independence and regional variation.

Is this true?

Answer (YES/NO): NO